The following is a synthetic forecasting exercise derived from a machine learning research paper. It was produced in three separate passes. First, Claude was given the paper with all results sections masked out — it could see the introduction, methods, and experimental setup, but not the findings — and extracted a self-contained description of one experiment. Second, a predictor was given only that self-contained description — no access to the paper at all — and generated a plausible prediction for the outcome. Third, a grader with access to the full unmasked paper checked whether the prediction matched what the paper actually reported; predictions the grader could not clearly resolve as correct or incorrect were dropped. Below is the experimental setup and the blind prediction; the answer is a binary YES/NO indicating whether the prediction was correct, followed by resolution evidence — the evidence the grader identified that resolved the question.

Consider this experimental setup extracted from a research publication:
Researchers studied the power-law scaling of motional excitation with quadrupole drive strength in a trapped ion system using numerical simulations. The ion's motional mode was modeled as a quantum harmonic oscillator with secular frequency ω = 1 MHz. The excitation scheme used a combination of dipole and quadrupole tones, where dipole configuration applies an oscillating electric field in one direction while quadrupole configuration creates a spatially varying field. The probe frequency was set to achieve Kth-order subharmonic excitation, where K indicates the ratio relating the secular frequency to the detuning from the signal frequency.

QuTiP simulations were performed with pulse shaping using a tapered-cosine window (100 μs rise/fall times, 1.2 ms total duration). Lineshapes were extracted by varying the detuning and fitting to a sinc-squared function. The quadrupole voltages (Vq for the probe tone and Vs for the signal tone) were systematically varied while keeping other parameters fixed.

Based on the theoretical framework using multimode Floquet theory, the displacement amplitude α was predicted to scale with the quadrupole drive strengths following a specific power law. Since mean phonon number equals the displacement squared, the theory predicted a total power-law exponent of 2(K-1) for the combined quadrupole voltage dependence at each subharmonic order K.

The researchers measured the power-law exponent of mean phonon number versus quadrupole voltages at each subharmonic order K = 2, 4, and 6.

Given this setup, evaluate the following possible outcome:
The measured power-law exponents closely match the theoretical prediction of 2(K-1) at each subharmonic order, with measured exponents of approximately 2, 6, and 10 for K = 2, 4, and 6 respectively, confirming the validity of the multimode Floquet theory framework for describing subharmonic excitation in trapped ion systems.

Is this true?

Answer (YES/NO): YES